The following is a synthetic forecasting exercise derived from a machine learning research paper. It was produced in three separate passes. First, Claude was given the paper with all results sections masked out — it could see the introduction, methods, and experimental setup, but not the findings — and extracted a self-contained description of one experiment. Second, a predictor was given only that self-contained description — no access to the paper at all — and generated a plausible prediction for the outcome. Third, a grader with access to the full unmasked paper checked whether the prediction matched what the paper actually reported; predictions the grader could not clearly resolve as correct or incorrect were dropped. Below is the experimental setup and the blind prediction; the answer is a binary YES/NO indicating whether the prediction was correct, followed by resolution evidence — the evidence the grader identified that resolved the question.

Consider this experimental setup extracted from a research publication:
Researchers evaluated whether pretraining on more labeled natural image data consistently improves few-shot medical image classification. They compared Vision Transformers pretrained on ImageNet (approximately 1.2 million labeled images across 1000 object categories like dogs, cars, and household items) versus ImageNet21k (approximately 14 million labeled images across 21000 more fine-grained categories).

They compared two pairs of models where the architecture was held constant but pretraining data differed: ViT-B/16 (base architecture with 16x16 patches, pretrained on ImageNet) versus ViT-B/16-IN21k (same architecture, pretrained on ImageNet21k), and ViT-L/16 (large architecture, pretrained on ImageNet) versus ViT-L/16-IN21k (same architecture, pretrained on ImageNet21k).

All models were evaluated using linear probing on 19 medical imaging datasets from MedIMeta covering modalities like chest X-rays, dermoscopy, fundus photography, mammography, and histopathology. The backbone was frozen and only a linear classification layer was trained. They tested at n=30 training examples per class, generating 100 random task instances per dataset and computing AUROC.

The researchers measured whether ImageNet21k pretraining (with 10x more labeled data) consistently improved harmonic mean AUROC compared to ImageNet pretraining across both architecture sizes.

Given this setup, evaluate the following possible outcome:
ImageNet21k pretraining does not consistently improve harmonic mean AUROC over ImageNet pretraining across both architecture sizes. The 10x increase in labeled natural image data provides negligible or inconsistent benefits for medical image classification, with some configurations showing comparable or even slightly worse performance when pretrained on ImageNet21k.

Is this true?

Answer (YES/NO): YES